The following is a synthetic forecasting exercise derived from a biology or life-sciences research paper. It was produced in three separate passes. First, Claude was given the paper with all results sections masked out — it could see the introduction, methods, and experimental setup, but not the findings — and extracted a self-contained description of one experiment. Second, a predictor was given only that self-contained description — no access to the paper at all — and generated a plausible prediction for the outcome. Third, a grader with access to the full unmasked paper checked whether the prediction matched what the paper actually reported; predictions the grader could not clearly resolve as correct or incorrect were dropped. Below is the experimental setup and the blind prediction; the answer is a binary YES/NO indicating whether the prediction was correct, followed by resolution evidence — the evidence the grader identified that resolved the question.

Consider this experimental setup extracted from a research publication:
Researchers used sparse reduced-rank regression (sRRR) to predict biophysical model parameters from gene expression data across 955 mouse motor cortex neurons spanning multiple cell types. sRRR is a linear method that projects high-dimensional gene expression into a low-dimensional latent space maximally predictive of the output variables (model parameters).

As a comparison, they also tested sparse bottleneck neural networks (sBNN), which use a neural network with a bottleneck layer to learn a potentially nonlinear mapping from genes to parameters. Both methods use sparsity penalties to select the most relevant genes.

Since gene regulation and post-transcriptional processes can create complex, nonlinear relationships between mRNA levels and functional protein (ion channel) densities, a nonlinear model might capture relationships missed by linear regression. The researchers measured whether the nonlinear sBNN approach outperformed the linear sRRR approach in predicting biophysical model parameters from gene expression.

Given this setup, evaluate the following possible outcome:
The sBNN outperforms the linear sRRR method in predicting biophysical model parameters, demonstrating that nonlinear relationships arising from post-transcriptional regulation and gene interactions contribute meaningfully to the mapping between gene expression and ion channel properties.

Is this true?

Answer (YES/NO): NO